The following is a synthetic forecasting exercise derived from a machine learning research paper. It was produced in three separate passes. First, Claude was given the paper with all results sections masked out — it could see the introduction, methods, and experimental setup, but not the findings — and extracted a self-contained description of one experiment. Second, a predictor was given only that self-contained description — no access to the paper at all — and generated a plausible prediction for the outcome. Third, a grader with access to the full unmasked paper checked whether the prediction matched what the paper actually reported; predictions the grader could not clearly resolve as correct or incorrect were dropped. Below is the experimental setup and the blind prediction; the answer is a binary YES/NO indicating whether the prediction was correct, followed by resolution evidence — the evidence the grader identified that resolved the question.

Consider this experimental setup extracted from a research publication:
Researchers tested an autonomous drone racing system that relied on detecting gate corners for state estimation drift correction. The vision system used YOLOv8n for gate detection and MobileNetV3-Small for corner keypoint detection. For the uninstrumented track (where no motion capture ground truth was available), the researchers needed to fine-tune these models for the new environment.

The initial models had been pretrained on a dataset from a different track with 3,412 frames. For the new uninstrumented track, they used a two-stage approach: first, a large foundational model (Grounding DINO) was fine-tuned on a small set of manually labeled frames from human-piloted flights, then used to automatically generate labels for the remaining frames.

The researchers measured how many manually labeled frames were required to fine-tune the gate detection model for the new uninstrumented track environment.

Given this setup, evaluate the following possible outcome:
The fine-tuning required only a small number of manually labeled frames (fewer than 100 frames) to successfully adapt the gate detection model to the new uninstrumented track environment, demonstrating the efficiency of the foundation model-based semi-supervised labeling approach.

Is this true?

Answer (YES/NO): YES